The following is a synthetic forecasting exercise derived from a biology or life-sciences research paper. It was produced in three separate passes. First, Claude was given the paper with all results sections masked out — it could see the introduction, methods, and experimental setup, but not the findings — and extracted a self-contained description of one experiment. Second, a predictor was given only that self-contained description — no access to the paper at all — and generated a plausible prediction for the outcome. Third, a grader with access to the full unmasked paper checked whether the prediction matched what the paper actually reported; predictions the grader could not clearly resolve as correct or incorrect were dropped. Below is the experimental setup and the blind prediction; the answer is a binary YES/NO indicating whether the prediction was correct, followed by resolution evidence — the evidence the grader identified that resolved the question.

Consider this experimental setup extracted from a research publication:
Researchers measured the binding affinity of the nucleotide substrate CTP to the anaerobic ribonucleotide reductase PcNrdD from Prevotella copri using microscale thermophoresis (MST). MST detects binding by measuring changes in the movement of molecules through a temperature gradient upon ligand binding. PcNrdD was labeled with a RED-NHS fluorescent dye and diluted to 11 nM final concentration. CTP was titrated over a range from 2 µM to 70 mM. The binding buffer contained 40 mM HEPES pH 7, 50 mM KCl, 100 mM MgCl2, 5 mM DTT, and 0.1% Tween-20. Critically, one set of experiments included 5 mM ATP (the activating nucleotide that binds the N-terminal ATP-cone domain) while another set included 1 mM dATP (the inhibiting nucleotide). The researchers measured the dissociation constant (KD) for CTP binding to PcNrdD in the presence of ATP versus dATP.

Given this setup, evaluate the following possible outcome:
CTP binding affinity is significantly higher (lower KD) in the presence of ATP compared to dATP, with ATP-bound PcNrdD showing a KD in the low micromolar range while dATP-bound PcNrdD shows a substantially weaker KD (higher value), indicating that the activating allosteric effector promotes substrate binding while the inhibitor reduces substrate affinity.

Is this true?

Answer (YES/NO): NO